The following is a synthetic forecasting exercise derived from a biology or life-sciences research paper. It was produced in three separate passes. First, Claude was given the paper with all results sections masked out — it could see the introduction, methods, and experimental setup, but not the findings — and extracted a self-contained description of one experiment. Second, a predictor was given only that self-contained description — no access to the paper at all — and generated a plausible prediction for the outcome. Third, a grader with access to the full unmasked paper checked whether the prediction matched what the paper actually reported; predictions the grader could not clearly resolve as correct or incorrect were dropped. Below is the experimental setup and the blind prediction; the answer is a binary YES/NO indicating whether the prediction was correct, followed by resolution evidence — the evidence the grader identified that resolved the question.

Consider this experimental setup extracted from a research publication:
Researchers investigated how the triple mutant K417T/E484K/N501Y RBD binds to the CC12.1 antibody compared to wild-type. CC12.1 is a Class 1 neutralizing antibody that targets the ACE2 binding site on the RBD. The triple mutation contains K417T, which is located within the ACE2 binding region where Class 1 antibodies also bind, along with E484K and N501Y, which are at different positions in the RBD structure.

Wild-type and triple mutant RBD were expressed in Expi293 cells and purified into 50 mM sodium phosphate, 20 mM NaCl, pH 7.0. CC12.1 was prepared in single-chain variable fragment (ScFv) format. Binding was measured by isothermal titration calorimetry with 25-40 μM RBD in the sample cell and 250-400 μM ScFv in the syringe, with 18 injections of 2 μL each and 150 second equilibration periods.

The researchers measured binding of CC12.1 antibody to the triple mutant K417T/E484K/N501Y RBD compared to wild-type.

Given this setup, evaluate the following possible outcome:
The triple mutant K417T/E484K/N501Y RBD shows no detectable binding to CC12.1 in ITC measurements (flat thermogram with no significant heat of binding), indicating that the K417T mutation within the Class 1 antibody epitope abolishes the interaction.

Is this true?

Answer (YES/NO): NO